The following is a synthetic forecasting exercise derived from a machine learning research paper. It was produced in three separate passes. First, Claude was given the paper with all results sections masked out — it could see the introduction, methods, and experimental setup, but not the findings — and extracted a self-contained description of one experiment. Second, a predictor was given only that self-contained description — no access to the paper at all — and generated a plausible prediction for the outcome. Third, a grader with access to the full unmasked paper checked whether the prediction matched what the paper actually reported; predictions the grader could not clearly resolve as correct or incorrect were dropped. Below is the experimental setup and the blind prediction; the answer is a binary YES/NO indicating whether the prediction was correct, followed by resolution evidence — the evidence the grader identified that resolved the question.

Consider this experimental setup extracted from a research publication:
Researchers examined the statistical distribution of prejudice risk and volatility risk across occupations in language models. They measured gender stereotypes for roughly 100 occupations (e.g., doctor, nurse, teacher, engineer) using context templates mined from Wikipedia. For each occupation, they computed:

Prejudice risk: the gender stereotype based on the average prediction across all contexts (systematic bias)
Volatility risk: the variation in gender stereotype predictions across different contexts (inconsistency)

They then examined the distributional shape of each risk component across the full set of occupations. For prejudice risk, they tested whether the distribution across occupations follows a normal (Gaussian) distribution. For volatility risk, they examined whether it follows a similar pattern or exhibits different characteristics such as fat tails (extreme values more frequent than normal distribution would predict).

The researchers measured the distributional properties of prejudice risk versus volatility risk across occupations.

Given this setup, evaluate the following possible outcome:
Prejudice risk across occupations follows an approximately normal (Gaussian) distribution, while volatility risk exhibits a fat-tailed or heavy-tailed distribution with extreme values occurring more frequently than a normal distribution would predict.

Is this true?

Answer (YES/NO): YES